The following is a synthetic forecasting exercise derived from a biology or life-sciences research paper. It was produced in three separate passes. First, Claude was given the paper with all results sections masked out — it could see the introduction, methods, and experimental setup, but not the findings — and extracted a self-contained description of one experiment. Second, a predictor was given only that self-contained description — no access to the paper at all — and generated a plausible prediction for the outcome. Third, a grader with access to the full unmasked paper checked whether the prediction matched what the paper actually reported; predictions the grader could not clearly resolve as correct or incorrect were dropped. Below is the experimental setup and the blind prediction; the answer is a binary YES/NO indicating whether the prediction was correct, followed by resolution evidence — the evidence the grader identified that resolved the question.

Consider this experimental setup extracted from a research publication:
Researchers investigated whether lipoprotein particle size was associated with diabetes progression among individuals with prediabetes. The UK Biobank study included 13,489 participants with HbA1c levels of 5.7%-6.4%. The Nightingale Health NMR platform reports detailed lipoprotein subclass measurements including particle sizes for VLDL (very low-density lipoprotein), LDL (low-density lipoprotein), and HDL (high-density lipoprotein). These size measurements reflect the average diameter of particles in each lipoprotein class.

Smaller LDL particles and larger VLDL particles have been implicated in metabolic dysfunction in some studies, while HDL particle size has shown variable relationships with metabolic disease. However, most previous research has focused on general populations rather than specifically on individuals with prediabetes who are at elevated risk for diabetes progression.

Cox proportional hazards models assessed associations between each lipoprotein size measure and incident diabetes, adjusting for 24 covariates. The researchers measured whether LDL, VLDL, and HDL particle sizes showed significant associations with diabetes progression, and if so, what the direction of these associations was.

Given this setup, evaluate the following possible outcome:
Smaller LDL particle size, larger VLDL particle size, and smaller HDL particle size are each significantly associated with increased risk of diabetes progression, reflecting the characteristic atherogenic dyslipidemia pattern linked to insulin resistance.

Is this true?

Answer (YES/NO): YES